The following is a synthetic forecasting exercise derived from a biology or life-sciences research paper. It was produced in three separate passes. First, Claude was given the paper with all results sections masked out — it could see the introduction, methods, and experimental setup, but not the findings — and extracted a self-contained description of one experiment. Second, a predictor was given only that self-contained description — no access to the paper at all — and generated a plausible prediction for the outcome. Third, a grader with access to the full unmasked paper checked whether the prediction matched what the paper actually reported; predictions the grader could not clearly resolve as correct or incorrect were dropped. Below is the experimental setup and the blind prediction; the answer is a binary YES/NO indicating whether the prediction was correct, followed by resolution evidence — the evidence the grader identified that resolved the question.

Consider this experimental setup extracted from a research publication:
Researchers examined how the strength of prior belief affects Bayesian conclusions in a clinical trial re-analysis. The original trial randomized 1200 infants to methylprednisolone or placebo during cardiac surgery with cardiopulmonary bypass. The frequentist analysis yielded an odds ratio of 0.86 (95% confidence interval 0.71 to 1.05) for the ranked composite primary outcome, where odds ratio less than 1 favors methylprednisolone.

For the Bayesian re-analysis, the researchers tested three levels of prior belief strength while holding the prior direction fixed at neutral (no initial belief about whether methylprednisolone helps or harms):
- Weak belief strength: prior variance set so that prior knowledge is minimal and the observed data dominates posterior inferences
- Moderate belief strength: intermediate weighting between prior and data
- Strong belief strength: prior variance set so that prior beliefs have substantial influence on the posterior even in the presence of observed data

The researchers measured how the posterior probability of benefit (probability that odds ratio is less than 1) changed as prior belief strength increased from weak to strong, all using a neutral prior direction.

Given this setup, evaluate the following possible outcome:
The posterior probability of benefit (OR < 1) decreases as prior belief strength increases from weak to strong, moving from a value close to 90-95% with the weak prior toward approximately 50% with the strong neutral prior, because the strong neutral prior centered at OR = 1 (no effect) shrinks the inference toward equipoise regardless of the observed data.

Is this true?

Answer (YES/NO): NO